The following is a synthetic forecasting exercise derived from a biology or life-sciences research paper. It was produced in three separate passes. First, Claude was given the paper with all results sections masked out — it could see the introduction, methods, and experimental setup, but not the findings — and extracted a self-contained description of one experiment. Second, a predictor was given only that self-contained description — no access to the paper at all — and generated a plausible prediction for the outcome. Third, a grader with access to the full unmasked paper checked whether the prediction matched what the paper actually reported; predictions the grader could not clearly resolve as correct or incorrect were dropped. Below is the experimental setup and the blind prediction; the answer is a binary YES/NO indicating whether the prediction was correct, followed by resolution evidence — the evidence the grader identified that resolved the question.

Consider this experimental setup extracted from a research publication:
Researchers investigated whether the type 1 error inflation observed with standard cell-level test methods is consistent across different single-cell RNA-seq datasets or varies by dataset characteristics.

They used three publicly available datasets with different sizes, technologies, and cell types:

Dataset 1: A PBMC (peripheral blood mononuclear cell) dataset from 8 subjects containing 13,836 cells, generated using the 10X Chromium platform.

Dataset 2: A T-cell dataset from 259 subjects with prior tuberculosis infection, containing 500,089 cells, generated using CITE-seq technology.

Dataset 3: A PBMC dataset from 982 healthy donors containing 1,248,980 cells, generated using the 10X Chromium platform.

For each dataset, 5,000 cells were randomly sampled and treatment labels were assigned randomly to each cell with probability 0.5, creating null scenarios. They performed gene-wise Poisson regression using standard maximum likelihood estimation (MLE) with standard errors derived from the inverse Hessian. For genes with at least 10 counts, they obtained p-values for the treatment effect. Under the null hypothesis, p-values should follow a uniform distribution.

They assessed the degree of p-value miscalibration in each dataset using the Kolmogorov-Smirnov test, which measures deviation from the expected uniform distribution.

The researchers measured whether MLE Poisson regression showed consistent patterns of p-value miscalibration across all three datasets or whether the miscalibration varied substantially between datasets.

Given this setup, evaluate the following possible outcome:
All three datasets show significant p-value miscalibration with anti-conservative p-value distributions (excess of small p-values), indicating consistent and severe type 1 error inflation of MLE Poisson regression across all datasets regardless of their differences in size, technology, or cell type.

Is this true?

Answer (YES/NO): YES